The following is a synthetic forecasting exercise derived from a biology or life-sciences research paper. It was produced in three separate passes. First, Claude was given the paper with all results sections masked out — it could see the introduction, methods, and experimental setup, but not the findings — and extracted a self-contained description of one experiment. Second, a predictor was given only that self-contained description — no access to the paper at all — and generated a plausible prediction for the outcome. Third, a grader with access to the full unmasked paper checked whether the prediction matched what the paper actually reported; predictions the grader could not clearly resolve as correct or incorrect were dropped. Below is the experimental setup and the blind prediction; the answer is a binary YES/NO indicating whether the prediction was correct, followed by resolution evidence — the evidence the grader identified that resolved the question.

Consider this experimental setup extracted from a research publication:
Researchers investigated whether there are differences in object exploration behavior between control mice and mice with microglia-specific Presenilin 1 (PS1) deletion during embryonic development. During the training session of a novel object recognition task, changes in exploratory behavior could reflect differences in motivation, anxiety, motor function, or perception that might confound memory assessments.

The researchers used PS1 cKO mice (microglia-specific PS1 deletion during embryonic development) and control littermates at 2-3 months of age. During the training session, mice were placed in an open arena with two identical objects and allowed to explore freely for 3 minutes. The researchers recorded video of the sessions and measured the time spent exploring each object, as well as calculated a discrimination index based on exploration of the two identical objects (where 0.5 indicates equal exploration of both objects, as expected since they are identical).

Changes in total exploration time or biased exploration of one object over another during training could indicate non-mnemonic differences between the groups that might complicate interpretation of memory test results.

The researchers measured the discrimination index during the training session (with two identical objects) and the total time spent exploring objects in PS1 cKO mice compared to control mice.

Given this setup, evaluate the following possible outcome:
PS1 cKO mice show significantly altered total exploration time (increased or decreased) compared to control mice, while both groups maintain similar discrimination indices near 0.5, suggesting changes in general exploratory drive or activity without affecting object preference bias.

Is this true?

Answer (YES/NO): NO